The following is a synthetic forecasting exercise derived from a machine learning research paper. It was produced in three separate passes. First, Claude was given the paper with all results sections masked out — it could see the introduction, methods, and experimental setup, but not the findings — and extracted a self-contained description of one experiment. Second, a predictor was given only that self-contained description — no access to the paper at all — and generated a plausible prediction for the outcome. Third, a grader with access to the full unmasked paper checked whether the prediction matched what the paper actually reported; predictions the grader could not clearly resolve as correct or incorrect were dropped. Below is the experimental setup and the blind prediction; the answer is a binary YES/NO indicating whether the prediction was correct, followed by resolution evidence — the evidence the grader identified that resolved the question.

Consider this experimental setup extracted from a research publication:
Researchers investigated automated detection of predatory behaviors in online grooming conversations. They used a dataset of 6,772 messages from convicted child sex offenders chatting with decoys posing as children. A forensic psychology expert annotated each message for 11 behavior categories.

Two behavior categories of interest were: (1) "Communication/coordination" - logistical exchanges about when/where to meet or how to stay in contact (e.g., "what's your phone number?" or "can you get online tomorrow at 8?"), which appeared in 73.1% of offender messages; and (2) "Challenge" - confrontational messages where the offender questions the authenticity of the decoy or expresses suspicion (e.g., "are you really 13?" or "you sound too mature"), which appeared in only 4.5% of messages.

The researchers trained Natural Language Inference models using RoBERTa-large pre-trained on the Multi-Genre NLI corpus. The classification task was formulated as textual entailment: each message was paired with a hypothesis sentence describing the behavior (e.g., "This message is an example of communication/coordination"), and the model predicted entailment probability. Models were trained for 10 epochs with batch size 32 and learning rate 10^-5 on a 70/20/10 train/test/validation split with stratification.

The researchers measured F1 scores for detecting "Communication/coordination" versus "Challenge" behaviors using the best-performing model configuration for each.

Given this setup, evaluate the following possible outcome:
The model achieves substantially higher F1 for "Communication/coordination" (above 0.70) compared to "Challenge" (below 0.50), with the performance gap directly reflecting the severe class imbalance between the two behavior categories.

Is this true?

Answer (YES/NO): NO